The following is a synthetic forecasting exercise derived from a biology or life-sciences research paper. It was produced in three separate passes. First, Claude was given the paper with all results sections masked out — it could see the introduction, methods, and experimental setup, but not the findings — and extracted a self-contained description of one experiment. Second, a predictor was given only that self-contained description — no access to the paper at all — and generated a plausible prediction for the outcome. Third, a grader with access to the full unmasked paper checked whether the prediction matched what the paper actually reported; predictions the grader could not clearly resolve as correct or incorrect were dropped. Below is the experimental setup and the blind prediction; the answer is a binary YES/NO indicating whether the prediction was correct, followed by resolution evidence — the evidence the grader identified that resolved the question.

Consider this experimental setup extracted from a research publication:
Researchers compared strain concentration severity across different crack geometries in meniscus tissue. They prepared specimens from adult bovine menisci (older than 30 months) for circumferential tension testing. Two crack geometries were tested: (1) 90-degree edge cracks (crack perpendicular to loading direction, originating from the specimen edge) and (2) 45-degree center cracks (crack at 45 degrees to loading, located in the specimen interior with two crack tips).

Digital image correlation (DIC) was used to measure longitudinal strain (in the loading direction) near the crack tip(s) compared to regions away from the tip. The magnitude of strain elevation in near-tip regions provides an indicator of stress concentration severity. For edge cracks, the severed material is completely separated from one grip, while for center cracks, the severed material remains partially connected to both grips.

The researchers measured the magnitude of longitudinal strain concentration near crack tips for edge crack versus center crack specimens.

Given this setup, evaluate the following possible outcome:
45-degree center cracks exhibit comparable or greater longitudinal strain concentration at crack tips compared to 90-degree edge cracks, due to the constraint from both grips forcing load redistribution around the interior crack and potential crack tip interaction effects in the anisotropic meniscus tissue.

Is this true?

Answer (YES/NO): NO